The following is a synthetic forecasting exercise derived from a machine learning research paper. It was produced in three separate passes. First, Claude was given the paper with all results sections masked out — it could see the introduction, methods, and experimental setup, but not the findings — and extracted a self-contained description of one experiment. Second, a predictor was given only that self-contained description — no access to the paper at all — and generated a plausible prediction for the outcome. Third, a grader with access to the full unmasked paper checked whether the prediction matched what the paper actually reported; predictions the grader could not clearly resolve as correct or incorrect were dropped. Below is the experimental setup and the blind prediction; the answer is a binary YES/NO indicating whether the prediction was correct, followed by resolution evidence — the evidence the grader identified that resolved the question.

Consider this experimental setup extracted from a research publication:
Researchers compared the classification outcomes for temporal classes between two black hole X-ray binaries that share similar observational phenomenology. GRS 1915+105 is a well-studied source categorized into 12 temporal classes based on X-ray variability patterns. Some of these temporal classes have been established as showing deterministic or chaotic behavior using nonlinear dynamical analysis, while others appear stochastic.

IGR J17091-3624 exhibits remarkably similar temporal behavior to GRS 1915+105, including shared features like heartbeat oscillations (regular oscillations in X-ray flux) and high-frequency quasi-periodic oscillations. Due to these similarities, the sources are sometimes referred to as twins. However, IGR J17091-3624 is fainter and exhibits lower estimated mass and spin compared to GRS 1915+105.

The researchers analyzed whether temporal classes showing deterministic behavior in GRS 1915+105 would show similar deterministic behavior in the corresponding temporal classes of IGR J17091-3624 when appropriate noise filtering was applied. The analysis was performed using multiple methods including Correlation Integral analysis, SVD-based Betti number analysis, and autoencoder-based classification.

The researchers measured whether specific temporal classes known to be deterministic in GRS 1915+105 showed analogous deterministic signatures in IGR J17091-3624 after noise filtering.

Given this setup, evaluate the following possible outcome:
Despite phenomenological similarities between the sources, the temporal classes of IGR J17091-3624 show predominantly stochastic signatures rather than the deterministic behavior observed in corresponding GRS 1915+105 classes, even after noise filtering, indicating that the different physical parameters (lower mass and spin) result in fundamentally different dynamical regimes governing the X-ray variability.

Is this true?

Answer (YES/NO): NO